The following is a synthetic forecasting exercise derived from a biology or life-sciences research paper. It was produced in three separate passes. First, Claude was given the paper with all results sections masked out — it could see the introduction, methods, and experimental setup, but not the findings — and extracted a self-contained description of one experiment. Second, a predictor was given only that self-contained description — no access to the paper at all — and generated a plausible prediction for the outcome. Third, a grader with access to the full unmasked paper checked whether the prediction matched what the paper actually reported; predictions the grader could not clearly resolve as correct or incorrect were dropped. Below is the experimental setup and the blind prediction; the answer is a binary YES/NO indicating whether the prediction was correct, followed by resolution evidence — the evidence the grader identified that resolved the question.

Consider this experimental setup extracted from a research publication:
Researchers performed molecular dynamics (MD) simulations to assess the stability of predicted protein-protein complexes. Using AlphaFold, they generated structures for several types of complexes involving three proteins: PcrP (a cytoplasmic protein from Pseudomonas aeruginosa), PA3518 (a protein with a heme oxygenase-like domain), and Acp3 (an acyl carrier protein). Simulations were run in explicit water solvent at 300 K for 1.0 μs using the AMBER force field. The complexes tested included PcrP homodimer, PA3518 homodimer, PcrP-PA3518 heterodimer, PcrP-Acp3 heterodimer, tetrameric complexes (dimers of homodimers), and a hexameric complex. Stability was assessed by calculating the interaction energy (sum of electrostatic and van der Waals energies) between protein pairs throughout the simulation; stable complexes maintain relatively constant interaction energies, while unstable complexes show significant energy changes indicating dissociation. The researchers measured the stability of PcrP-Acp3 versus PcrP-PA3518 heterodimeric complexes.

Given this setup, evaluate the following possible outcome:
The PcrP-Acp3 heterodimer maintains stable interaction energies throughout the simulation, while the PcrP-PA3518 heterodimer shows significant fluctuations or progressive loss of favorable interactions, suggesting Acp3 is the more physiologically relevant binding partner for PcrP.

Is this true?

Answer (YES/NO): YES